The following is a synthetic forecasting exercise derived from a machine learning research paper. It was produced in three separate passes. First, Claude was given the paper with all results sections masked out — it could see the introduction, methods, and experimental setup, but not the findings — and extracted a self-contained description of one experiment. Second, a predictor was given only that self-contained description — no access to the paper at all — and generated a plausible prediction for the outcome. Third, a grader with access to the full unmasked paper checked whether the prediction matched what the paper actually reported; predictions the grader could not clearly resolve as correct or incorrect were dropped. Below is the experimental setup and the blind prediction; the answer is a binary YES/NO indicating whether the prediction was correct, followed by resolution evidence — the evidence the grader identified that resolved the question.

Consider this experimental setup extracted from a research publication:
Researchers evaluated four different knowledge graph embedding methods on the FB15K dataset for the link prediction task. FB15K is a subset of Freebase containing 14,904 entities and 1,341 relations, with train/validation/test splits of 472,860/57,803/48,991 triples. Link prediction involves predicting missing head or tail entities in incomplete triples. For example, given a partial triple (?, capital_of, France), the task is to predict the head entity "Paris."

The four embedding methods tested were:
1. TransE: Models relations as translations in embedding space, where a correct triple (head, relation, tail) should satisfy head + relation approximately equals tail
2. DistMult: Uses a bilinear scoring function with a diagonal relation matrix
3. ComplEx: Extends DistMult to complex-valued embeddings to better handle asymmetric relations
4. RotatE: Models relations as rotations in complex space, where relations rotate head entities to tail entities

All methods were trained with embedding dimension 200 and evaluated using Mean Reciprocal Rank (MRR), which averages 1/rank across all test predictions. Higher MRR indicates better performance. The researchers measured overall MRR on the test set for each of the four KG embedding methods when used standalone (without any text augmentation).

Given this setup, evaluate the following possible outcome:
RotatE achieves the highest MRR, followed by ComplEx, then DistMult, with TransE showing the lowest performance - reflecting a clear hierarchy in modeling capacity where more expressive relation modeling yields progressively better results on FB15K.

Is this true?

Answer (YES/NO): NO